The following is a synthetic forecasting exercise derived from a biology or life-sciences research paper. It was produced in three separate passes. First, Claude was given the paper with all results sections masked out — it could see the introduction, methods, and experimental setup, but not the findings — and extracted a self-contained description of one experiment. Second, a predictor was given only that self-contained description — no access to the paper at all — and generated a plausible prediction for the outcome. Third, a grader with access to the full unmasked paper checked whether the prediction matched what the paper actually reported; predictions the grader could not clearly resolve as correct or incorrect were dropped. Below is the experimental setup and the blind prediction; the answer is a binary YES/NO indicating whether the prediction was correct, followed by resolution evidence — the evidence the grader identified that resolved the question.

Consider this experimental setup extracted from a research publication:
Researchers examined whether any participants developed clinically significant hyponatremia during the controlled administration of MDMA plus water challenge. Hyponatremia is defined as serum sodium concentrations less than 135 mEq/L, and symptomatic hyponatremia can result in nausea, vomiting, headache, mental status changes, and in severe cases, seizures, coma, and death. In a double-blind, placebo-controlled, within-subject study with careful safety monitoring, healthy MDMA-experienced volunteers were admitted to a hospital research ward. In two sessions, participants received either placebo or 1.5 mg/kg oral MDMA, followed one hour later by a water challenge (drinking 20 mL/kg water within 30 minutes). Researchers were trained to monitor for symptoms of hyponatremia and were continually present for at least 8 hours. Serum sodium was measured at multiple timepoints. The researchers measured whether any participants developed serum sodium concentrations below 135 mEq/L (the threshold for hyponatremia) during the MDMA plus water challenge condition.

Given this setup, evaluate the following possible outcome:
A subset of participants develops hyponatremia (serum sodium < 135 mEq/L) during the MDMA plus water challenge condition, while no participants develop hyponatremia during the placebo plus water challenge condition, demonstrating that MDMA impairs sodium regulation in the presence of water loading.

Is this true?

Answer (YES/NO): YES